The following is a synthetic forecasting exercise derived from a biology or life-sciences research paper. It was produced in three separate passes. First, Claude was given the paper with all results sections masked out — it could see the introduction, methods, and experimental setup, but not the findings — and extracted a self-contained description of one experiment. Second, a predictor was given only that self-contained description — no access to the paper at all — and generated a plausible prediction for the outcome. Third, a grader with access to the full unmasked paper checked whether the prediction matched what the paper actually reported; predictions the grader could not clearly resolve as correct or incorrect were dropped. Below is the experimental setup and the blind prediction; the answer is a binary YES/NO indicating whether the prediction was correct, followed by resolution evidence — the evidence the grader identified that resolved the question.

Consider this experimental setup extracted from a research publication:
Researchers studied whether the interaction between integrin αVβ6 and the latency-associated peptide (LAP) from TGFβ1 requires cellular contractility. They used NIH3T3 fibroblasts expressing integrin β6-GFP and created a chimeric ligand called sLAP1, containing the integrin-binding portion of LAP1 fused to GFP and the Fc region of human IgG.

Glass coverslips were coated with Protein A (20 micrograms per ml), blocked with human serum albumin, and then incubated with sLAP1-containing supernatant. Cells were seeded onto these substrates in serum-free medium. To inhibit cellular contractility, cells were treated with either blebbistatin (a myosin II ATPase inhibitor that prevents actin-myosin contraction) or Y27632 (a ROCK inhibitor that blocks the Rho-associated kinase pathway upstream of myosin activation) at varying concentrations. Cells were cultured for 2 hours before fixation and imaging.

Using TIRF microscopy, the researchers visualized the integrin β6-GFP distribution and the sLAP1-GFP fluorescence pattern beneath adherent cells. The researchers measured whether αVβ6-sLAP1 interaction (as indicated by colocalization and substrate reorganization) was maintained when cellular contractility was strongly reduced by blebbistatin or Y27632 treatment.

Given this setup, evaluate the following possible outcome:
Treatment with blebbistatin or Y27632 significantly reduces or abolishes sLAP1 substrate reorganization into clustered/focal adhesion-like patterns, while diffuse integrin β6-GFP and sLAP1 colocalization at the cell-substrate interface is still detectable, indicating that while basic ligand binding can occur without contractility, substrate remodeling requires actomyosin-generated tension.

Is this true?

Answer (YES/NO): NO